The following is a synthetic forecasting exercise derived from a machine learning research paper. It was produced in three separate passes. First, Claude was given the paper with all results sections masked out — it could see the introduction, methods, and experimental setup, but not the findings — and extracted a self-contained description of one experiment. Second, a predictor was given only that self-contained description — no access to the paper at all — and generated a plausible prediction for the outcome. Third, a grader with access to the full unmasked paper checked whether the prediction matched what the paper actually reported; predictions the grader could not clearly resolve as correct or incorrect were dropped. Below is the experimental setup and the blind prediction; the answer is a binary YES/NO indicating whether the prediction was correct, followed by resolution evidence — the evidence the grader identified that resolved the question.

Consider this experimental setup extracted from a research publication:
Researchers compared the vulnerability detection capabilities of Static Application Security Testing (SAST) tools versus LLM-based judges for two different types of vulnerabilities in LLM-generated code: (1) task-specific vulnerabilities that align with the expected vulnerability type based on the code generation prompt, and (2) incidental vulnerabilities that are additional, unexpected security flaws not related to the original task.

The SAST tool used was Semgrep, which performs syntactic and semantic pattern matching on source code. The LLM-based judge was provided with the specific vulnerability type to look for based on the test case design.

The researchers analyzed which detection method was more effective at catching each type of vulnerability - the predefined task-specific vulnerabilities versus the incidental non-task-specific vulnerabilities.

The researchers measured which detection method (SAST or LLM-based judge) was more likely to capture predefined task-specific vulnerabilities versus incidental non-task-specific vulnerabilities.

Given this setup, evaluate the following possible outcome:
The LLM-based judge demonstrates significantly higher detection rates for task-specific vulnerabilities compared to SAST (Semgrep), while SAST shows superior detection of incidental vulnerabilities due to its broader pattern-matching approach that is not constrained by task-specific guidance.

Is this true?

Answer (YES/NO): YES